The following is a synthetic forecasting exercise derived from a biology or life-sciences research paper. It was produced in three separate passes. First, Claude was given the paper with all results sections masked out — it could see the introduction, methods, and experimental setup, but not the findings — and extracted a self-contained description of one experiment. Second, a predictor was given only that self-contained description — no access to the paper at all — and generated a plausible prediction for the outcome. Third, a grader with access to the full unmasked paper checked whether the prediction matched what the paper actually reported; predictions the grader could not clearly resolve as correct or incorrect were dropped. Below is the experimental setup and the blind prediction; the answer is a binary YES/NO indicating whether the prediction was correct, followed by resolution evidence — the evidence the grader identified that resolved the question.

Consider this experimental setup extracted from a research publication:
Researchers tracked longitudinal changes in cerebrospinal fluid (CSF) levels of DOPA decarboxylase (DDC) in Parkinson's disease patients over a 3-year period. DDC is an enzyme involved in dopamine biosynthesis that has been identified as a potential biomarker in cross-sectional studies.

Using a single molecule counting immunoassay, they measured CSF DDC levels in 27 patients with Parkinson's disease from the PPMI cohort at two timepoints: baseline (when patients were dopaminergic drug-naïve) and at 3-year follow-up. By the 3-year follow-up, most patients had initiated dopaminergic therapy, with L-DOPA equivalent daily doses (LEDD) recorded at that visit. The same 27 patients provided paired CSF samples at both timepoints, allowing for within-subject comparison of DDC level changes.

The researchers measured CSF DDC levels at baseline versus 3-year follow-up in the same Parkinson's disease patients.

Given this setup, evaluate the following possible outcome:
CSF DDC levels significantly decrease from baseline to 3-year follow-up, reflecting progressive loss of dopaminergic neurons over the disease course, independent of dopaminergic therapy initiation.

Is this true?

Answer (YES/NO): NO